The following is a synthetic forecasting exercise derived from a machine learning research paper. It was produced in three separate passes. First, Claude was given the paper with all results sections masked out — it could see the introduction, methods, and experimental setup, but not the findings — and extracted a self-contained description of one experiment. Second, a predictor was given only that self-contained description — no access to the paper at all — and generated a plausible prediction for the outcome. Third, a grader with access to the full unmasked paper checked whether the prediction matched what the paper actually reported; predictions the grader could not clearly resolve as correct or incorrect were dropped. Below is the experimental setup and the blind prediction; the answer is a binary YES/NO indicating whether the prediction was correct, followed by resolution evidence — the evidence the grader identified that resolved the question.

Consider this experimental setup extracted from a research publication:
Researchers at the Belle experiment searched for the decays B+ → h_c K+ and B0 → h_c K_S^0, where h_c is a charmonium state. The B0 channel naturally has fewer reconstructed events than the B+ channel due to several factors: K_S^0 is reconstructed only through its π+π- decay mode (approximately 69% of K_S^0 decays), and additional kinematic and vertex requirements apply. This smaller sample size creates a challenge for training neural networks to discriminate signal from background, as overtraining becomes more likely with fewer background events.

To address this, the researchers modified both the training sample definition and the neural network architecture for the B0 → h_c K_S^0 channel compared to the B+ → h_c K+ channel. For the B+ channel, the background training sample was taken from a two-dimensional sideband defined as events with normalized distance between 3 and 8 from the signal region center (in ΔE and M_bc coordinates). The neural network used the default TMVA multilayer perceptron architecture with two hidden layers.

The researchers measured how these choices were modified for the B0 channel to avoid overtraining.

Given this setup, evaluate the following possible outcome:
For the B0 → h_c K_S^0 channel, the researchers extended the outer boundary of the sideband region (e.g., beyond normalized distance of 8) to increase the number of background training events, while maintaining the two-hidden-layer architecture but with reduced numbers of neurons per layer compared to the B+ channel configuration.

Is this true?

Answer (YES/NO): NO